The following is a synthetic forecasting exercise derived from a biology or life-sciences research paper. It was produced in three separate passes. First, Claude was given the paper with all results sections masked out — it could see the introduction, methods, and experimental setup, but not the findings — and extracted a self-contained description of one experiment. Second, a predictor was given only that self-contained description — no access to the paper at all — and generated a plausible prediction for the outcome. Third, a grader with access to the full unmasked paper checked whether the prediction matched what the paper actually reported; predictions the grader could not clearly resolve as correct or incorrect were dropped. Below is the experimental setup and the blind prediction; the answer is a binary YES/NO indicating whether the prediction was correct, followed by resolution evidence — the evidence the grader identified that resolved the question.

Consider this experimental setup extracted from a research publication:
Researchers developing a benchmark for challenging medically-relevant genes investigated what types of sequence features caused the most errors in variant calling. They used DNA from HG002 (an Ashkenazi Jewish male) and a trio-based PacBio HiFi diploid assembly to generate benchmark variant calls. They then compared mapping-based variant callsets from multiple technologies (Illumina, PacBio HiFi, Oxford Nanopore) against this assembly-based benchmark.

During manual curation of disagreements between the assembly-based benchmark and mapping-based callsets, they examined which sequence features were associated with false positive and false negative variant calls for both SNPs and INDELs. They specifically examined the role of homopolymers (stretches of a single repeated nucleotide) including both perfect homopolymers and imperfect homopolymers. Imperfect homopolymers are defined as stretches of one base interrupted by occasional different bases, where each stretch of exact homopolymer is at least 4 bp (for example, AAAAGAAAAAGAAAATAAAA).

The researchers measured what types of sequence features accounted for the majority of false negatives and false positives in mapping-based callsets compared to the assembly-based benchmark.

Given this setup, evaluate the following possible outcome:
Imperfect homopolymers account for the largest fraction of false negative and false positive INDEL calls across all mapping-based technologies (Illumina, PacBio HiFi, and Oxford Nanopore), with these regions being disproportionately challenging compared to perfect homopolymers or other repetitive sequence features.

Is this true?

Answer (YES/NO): NO